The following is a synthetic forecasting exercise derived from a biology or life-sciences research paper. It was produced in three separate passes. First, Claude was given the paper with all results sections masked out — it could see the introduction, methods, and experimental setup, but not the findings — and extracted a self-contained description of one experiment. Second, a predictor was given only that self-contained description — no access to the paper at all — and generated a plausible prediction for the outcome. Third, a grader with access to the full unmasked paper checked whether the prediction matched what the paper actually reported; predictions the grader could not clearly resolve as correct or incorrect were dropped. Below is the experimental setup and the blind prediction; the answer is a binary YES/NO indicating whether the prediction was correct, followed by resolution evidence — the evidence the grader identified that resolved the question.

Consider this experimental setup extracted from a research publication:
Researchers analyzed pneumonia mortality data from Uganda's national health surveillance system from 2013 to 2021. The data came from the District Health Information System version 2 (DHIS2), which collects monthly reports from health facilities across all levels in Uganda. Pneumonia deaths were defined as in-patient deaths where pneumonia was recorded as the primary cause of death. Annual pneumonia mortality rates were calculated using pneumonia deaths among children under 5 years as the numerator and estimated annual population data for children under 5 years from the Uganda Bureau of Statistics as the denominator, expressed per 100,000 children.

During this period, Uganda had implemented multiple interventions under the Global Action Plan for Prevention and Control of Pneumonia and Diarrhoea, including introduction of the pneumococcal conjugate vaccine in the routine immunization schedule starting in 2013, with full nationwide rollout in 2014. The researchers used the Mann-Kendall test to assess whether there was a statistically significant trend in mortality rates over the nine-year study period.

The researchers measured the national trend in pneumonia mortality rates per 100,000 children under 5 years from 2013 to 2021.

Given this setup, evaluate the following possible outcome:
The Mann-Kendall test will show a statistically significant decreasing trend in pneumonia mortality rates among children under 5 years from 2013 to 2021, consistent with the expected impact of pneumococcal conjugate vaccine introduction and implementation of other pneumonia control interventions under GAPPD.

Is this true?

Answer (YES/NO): YES